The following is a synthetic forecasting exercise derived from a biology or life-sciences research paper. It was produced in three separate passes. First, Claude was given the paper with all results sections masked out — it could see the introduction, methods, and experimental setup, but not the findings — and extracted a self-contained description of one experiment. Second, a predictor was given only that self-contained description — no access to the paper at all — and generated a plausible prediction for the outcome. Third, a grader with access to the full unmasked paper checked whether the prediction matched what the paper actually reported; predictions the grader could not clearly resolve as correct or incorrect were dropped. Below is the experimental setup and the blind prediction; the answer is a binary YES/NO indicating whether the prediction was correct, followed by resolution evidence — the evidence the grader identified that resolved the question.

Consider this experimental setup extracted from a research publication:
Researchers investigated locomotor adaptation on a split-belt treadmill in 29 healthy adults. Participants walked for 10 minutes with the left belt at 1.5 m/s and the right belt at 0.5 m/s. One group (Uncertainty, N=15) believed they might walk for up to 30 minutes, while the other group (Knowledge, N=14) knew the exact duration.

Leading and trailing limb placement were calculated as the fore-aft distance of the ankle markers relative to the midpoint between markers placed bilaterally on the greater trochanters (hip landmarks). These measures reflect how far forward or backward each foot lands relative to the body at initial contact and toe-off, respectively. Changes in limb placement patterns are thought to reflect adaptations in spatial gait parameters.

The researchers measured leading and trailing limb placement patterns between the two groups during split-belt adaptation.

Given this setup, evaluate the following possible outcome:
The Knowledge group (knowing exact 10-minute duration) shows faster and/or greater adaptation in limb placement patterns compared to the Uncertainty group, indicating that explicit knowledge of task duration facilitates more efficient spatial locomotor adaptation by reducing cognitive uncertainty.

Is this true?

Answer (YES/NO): NO